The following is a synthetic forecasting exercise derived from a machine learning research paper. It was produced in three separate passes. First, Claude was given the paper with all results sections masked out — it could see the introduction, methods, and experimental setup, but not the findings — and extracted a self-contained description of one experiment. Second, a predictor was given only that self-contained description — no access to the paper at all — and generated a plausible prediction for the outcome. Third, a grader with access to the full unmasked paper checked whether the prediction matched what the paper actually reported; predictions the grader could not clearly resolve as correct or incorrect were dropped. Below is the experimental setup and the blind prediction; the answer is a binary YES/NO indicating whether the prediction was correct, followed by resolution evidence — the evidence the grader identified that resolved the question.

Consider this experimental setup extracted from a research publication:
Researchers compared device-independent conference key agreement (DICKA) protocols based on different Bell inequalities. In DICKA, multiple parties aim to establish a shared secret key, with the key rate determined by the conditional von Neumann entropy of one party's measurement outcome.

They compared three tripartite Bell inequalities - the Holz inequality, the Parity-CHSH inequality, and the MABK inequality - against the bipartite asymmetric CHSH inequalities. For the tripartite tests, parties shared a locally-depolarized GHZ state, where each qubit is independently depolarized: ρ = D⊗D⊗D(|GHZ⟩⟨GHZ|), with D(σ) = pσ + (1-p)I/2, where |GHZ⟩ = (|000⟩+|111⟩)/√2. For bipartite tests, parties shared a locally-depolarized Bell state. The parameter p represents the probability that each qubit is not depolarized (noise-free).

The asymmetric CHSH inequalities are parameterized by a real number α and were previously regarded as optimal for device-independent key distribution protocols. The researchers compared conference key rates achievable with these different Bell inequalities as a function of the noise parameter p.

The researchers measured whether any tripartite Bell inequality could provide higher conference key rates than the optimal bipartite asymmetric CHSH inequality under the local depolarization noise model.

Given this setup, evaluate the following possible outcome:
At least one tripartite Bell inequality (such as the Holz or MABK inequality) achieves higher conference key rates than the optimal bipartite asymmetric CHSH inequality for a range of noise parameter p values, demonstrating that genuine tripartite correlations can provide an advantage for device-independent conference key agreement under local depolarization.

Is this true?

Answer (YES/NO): YES